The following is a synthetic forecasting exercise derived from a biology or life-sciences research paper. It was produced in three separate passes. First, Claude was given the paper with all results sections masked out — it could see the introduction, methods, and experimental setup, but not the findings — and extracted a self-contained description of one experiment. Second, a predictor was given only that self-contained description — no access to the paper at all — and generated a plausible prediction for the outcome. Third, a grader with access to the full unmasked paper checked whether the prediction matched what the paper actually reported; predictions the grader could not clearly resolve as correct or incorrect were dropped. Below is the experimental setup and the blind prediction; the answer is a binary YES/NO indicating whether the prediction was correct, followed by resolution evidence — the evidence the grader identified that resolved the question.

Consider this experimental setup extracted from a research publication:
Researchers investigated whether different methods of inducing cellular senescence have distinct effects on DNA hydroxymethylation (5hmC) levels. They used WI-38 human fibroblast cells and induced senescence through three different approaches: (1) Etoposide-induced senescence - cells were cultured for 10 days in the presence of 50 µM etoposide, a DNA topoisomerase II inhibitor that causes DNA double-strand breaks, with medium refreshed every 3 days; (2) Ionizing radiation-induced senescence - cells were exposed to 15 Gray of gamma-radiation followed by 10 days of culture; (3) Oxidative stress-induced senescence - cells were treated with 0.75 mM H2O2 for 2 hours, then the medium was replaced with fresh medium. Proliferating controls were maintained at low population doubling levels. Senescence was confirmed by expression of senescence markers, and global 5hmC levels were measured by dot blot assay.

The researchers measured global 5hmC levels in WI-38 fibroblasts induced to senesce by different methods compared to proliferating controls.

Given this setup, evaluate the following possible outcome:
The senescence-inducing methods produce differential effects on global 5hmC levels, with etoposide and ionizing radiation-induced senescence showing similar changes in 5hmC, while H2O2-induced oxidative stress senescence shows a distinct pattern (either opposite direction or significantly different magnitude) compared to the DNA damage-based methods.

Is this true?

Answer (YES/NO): NO